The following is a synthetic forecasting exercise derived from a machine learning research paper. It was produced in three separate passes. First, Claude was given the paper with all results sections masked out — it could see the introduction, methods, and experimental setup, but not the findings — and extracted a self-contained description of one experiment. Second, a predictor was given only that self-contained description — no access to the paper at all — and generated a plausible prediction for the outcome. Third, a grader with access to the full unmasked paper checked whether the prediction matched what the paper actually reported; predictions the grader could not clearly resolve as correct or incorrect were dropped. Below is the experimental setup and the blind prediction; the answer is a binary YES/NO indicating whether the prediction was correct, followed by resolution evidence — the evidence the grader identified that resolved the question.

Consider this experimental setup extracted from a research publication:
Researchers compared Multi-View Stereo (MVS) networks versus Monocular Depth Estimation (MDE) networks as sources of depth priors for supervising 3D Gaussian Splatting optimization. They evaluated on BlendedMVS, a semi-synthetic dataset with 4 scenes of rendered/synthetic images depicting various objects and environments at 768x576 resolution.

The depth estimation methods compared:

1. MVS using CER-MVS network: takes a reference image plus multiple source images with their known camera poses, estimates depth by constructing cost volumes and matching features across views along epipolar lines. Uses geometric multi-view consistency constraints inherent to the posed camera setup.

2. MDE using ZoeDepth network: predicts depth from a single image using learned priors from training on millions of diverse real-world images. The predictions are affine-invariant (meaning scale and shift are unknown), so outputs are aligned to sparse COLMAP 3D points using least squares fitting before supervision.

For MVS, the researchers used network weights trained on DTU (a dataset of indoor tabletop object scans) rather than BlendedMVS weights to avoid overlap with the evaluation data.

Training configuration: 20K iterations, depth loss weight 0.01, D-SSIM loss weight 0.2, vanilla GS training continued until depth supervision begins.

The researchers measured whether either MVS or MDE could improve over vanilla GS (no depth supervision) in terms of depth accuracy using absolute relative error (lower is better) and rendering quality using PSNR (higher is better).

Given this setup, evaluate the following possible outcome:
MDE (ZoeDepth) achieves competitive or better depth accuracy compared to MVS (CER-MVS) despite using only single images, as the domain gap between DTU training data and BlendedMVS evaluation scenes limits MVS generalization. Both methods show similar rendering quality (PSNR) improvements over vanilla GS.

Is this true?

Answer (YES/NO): NO